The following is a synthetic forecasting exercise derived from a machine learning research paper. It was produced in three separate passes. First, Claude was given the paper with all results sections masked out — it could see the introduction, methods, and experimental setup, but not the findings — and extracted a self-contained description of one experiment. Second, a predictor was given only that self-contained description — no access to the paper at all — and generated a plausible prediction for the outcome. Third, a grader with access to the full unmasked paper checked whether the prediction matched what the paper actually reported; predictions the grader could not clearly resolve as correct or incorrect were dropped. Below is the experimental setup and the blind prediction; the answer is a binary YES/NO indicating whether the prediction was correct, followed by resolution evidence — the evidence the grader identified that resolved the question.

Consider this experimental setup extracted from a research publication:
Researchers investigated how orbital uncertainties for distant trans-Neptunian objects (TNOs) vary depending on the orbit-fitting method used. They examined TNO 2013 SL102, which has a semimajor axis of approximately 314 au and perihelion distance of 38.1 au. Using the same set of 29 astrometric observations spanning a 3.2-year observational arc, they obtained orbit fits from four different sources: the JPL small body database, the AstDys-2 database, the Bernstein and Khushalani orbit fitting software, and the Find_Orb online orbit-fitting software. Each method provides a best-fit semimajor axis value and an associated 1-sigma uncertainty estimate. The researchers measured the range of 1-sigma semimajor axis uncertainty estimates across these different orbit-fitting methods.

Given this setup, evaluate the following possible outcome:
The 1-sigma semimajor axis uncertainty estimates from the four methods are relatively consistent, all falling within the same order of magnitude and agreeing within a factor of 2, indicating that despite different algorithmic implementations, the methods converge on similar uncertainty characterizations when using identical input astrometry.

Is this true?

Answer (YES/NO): NO